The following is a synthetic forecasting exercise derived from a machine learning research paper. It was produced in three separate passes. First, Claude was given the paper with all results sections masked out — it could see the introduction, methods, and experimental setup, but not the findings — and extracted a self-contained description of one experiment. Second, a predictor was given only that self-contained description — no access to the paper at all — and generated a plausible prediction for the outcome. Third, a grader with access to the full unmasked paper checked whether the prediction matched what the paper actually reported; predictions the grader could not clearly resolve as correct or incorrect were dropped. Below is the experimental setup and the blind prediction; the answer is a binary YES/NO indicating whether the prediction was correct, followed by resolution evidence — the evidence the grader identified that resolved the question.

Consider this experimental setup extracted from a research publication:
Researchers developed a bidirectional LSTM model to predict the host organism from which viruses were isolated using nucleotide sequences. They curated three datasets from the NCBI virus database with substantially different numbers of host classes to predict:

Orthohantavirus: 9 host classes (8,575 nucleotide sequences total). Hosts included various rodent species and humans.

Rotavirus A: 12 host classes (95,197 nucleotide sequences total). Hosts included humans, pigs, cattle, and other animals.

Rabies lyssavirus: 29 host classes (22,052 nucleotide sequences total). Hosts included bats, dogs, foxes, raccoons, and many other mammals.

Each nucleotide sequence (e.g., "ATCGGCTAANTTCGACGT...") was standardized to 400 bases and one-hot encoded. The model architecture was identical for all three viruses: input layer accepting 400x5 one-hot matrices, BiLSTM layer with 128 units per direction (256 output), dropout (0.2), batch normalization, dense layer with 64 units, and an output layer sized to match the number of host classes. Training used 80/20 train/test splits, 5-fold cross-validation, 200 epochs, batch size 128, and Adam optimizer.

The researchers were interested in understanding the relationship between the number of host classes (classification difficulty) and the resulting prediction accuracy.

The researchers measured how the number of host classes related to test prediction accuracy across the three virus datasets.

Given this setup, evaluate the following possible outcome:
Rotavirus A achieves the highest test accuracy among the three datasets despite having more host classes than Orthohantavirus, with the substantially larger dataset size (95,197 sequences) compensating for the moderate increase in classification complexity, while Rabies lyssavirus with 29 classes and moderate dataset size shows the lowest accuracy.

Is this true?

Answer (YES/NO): YES